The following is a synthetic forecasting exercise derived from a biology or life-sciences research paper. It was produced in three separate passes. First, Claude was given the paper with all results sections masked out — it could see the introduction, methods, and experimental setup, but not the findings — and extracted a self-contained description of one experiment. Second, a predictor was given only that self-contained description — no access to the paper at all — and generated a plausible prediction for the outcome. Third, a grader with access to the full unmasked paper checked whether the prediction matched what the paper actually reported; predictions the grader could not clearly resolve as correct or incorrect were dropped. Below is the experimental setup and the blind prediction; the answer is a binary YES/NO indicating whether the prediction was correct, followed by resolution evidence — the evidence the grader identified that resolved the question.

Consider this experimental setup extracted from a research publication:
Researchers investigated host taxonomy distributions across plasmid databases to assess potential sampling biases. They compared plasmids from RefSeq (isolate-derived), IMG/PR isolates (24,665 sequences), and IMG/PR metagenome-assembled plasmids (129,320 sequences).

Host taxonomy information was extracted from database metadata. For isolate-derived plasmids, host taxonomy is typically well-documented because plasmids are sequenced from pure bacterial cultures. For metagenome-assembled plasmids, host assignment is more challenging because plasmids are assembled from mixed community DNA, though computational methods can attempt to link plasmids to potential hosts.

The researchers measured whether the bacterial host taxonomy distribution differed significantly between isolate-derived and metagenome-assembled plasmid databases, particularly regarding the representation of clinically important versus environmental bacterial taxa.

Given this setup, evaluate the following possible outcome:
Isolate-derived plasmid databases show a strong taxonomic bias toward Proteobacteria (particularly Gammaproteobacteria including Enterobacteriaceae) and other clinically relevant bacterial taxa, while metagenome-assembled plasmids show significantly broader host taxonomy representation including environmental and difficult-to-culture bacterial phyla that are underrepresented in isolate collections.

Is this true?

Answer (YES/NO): NO